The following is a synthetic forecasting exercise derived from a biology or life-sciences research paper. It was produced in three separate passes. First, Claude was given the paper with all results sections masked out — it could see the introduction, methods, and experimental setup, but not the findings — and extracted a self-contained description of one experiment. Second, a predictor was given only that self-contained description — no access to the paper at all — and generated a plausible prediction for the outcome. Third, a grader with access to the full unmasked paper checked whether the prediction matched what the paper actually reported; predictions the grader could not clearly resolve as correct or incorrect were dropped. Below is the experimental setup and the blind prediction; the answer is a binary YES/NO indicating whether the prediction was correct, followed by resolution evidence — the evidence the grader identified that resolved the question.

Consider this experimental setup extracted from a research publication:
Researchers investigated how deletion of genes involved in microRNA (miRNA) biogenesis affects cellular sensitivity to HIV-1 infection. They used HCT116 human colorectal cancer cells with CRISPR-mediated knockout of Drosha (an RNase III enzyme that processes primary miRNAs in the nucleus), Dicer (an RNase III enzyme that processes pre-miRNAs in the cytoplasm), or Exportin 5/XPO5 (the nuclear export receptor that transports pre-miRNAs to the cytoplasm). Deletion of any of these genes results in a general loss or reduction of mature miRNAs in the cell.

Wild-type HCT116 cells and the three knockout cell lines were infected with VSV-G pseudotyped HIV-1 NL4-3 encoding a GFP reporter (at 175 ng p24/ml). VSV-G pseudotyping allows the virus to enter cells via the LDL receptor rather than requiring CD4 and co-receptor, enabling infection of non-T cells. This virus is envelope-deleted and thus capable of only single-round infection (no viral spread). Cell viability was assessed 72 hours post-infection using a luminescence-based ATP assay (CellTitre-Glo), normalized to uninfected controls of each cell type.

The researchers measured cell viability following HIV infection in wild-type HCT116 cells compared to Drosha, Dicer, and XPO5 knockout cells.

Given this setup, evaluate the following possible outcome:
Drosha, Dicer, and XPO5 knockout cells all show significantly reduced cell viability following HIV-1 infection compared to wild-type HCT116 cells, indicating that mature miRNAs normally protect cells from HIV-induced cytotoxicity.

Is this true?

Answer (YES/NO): YES